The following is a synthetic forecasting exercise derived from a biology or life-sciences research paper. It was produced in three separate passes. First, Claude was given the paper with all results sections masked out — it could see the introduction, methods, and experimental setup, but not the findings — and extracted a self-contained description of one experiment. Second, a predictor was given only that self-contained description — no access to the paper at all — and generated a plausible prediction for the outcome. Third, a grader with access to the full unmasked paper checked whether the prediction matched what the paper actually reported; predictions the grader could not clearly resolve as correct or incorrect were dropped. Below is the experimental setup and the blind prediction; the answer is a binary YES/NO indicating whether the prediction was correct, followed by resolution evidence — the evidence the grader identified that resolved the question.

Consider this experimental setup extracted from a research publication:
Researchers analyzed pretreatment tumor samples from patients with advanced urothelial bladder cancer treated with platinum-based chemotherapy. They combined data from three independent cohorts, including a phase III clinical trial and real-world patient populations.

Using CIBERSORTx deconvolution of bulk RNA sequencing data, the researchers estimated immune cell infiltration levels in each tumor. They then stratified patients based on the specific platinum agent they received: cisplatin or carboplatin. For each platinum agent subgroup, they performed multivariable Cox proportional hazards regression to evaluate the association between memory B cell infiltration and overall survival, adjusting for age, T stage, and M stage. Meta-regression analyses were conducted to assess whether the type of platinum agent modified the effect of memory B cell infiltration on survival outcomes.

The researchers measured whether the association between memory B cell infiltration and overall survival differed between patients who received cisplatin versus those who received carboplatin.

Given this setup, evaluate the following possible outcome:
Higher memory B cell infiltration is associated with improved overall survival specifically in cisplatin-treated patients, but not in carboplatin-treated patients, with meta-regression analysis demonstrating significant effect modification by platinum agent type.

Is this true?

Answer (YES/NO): YES